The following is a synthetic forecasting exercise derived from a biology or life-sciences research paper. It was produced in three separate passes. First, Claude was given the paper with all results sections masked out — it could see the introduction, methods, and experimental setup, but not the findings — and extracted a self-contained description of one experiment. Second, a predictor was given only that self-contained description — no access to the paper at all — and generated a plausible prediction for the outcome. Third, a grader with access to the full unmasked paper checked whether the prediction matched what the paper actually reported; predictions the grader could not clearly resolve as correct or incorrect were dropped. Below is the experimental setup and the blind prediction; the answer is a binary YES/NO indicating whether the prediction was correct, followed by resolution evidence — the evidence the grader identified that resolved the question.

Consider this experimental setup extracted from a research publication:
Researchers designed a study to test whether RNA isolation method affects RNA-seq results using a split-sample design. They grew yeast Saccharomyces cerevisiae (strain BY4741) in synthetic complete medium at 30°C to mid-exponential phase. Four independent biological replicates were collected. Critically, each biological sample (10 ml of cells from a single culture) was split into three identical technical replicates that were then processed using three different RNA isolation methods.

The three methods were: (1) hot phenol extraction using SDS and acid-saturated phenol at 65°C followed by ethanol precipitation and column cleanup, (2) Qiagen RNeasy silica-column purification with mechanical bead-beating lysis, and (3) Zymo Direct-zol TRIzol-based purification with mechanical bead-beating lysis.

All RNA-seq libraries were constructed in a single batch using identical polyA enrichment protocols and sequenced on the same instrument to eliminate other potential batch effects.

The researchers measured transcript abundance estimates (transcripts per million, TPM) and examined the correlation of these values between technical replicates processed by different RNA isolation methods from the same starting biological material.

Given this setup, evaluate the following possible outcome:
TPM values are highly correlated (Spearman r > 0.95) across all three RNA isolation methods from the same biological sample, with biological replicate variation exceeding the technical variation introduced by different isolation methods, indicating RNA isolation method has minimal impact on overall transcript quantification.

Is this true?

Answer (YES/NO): NO